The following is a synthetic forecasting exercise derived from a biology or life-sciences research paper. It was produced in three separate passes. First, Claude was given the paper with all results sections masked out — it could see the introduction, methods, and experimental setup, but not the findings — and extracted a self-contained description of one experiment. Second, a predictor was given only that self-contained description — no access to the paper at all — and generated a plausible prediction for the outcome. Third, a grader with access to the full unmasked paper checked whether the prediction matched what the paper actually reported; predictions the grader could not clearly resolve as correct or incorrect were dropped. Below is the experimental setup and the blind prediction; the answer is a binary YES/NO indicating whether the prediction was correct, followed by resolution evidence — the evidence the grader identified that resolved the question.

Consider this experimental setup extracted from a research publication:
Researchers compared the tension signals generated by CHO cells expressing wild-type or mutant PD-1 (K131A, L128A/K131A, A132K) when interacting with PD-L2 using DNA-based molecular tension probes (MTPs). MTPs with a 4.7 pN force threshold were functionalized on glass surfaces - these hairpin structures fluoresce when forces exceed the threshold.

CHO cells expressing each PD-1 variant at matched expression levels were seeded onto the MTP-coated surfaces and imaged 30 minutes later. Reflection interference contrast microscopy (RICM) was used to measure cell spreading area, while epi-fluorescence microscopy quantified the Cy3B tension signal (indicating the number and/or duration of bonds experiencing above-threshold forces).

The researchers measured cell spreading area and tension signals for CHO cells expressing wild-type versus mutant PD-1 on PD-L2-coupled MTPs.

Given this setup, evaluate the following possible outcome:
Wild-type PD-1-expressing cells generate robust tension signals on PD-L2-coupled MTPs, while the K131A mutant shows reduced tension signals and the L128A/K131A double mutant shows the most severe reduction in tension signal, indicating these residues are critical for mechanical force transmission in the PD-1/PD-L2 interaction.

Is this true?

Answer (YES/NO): NO